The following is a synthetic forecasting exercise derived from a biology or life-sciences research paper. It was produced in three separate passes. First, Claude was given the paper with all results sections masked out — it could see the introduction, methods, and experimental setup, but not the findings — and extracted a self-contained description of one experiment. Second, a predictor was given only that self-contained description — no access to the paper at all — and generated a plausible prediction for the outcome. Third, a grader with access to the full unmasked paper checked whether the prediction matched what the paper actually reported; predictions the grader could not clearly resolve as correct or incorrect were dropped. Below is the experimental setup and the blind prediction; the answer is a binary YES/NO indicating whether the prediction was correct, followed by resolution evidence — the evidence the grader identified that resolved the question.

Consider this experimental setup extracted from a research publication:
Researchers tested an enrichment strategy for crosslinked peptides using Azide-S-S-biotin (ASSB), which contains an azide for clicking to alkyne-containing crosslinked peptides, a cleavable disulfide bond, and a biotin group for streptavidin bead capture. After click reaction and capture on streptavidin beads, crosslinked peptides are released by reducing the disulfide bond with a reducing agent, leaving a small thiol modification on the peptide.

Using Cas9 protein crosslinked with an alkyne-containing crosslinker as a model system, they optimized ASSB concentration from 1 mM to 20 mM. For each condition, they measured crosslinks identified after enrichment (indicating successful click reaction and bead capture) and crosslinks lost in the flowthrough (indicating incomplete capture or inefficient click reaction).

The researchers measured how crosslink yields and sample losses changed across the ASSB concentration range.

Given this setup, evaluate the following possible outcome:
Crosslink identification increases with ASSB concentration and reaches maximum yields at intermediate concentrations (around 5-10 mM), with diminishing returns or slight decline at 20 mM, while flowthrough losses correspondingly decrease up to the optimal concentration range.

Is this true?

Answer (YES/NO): NO